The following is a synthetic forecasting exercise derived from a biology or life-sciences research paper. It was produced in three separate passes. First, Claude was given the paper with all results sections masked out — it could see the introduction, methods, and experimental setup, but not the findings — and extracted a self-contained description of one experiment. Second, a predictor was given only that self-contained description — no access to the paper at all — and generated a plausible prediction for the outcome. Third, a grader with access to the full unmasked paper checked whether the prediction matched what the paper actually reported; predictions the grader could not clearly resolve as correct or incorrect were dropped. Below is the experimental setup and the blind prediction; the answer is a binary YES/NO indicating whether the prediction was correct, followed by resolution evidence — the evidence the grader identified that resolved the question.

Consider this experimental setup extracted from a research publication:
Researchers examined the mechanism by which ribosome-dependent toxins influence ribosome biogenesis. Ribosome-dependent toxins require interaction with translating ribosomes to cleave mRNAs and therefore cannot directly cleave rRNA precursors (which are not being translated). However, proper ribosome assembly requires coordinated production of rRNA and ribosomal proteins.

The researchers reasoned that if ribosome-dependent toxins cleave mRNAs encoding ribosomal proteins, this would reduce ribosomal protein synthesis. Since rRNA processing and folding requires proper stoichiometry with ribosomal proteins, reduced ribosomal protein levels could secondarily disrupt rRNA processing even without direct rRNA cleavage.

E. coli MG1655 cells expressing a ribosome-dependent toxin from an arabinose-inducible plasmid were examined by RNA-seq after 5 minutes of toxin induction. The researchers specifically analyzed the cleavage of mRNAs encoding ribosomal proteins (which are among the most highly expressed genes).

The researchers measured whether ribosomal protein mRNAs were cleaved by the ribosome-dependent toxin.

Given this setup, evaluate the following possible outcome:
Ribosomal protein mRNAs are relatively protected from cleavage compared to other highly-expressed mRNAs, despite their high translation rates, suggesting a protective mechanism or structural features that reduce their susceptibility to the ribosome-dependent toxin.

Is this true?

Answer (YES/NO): NO